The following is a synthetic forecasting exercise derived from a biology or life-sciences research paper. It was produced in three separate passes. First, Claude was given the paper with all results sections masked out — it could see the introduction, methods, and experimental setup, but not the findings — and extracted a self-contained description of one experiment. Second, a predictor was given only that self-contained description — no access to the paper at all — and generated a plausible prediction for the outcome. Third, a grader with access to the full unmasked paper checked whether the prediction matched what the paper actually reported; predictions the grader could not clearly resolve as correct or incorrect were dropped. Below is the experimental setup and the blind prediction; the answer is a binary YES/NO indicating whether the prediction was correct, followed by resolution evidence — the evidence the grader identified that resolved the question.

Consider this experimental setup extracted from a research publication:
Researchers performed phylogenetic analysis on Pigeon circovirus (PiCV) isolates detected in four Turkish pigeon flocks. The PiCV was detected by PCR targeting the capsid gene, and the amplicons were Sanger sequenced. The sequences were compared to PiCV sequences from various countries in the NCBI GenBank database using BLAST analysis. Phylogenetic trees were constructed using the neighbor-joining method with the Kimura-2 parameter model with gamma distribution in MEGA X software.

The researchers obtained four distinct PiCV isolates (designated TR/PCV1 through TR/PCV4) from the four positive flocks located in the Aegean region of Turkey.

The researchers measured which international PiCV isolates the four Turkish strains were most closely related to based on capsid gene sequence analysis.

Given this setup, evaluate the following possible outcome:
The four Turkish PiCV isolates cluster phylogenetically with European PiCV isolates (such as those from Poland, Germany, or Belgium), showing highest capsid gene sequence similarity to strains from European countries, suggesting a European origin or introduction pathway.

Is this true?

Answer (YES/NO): NO